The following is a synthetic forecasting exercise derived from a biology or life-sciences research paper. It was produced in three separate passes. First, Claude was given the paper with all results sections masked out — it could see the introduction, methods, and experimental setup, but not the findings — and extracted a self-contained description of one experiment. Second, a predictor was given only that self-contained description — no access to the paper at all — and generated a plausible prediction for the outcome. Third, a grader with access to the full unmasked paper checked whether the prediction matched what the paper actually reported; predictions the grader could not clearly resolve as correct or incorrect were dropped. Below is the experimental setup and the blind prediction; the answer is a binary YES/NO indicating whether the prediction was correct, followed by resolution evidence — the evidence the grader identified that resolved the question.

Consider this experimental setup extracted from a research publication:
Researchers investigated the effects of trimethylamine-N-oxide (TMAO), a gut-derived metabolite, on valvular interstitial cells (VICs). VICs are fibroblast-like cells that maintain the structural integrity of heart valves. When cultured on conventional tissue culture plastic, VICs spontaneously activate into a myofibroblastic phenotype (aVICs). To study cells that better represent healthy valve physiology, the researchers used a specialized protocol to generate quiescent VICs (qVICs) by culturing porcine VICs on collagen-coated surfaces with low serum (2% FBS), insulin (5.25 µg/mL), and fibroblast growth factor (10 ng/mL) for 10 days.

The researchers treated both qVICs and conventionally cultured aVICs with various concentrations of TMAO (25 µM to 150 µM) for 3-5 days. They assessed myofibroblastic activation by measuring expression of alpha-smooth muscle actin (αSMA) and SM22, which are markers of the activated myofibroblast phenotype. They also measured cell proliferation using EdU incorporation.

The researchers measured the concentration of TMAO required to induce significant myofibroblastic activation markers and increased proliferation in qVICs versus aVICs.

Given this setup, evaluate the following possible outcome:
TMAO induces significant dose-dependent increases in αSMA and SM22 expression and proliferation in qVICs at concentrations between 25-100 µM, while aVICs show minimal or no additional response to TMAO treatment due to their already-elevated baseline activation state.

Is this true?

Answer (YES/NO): NO